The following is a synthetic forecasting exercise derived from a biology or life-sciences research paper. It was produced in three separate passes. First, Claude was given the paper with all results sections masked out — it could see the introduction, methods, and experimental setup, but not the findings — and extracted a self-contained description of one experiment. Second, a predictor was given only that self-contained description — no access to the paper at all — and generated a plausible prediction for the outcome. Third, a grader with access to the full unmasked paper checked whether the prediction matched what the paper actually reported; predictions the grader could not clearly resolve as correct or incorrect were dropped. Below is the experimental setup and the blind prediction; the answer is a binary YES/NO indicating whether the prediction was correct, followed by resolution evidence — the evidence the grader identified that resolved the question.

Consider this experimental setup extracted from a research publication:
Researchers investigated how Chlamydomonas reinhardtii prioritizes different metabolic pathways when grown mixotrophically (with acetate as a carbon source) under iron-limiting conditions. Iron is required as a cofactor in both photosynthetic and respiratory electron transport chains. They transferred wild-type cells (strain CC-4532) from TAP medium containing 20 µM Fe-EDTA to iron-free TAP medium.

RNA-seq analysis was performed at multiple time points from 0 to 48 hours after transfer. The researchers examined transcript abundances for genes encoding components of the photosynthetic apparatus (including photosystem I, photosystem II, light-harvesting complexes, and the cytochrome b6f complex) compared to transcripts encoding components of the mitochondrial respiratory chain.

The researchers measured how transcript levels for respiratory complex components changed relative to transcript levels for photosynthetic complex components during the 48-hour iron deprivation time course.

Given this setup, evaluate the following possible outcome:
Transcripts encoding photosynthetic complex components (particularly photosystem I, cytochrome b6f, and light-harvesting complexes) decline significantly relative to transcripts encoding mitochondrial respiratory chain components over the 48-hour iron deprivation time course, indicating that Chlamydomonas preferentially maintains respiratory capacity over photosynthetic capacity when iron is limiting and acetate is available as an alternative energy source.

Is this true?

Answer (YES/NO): YES